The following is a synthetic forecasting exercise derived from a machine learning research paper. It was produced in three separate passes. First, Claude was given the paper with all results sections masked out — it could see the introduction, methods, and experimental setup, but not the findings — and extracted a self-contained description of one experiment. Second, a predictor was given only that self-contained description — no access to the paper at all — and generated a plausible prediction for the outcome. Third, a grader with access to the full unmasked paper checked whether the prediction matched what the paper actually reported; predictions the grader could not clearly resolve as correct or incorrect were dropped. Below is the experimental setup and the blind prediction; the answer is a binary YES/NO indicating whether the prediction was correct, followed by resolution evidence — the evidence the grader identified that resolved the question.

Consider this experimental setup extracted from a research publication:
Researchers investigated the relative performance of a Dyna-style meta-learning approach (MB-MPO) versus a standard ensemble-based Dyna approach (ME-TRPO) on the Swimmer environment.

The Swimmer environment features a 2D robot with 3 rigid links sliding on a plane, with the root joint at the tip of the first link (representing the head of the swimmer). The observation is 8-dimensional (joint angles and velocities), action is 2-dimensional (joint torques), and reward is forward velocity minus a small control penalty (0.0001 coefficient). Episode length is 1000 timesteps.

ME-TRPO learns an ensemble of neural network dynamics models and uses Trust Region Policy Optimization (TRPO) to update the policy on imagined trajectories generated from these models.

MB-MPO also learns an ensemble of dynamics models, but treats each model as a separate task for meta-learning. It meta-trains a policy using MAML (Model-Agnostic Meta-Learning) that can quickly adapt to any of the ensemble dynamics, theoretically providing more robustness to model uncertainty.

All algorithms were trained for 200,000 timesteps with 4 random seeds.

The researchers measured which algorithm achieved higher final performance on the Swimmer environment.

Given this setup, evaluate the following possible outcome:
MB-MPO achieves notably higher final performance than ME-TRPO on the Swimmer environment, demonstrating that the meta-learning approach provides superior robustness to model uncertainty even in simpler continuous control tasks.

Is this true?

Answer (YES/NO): NO